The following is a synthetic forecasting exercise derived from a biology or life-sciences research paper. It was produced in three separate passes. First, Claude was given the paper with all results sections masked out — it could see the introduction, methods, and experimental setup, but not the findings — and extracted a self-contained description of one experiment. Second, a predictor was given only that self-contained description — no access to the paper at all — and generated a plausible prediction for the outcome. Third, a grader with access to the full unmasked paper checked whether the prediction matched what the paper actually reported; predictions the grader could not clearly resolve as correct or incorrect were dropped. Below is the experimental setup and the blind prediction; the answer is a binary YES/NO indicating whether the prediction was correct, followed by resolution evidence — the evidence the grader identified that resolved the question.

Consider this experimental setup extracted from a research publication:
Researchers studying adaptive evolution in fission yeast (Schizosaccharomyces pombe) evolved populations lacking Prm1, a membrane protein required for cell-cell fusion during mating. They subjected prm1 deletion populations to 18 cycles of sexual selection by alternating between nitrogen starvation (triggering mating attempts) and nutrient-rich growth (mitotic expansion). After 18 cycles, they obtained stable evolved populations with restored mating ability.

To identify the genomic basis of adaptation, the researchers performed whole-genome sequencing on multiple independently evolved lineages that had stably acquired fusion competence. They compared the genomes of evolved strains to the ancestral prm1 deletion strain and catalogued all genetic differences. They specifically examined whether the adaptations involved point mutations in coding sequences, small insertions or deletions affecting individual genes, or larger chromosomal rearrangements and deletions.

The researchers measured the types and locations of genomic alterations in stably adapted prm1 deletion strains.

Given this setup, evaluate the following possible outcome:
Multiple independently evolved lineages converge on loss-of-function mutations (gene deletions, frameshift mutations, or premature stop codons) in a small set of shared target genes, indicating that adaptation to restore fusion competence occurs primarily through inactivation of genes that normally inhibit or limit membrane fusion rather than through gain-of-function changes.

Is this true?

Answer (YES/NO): NO